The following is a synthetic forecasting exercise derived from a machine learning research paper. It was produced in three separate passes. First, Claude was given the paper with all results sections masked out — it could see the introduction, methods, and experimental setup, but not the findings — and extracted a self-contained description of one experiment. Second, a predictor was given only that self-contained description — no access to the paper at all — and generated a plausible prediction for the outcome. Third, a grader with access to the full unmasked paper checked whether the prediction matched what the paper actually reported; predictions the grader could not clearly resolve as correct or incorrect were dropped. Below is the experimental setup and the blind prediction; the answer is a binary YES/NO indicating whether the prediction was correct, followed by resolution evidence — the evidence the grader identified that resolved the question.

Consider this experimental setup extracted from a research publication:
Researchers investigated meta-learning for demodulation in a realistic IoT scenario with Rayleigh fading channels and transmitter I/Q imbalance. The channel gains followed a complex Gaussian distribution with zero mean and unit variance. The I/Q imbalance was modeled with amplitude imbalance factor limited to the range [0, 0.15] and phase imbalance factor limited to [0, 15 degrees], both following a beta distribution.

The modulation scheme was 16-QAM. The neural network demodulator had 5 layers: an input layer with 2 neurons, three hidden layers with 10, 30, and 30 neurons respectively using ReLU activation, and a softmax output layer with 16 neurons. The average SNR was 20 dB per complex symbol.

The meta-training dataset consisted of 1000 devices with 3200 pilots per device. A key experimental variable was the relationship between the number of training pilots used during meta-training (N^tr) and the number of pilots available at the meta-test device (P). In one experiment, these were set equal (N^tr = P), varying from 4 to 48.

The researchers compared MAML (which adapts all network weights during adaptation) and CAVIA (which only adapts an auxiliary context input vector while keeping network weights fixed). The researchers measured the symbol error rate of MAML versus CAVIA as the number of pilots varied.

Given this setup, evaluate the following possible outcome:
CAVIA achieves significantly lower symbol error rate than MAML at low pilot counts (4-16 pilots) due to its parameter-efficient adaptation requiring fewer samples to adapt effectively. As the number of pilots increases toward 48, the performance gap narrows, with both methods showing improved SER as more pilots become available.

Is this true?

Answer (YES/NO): NO